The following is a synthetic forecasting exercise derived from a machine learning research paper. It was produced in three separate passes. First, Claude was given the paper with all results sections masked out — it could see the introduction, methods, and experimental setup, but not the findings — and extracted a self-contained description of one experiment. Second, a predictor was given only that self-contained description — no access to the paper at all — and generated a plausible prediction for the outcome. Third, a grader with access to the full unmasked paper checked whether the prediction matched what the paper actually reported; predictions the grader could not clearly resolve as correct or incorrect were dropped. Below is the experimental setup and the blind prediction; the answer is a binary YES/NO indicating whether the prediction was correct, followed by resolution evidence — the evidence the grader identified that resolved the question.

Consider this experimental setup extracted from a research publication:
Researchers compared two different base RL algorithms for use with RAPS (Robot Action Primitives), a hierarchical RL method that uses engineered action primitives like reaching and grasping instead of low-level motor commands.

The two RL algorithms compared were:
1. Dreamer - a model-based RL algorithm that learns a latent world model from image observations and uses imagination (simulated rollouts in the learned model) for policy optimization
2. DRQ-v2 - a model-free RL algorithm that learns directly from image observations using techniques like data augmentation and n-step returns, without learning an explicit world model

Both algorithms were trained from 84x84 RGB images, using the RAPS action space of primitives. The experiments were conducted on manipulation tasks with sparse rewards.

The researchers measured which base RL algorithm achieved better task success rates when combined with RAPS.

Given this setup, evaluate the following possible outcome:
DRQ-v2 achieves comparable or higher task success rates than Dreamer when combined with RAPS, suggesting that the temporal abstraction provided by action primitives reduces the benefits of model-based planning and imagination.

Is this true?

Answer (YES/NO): NO